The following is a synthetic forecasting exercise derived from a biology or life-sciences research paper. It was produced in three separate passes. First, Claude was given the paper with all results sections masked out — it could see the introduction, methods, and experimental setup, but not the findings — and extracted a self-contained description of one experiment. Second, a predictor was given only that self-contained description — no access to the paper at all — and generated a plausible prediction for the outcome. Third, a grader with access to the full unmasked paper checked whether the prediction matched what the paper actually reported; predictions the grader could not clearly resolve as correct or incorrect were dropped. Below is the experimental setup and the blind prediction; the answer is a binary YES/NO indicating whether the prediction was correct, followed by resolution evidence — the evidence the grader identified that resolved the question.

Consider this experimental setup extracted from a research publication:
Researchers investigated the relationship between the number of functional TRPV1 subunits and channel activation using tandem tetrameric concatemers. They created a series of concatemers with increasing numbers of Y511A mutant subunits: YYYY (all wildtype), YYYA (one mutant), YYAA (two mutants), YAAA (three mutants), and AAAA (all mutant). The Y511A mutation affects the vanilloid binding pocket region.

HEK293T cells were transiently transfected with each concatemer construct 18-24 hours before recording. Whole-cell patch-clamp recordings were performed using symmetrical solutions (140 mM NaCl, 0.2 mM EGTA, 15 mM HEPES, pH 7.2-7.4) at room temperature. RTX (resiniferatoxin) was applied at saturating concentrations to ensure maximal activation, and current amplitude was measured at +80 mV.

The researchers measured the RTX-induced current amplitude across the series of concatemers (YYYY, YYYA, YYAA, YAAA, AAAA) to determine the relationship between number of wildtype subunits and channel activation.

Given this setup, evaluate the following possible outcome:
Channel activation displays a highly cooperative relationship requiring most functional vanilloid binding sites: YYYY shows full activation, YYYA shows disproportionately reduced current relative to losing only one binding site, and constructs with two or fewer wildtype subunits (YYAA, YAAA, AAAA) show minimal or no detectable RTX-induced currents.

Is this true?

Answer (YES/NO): NO